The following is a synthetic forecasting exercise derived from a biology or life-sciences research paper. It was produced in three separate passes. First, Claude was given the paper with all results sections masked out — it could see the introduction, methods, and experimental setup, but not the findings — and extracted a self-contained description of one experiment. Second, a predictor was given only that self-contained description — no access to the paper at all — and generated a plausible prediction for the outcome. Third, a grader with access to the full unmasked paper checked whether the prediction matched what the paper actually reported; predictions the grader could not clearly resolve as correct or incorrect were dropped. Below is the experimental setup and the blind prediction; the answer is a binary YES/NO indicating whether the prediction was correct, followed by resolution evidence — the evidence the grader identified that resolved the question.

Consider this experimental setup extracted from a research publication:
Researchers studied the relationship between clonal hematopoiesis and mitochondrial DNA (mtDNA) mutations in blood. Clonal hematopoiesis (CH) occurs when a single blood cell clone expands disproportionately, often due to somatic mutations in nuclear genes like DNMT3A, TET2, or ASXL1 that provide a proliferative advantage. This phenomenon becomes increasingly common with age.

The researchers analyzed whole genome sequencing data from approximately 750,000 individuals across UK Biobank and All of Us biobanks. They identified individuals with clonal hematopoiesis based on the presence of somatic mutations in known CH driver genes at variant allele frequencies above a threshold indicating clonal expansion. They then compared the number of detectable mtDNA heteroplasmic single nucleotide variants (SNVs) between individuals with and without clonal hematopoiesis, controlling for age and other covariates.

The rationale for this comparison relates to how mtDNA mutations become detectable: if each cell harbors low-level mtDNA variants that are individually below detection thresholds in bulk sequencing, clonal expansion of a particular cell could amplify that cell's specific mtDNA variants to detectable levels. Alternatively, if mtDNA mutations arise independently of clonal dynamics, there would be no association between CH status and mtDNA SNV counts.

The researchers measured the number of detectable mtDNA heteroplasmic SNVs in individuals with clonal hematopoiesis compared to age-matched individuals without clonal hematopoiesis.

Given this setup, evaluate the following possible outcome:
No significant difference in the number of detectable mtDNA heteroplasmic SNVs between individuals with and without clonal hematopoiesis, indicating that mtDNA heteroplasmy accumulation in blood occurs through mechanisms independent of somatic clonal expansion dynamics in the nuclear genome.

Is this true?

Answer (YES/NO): NO